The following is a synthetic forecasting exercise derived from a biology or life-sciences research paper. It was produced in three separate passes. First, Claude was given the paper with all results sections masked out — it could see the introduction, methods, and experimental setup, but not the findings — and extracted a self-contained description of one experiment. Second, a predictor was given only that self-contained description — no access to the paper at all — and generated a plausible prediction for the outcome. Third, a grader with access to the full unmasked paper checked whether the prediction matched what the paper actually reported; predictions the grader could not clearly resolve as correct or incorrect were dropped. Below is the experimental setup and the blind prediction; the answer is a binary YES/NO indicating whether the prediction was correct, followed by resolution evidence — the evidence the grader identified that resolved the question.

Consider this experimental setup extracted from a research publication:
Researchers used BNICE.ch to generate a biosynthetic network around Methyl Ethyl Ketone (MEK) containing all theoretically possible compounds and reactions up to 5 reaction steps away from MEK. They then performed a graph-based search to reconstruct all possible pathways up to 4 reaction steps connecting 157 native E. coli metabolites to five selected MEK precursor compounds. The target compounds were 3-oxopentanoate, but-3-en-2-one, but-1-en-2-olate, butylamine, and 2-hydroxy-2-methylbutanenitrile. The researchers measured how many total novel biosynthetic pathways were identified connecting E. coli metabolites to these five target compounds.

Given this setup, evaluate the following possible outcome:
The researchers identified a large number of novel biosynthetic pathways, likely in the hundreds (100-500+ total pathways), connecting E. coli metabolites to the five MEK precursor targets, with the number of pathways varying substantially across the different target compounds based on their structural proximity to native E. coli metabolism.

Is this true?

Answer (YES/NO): NO